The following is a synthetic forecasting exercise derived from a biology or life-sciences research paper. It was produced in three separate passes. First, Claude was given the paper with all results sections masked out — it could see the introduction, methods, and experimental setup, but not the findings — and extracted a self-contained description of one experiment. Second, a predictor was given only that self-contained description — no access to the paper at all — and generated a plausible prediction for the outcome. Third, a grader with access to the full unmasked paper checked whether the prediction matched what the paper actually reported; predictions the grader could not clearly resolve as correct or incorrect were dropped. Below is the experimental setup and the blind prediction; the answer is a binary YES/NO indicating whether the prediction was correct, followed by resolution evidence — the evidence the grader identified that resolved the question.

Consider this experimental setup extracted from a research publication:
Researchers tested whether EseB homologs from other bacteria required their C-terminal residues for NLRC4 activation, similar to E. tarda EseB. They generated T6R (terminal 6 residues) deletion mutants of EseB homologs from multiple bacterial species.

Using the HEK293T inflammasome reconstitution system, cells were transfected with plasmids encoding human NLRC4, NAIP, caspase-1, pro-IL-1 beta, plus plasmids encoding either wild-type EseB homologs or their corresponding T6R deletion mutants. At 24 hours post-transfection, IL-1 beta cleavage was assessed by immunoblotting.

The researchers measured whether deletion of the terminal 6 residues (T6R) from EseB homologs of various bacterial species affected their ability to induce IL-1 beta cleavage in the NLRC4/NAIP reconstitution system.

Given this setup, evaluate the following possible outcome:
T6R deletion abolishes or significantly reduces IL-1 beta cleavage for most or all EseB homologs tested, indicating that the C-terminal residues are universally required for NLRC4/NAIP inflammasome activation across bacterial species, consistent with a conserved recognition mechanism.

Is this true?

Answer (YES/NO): YES